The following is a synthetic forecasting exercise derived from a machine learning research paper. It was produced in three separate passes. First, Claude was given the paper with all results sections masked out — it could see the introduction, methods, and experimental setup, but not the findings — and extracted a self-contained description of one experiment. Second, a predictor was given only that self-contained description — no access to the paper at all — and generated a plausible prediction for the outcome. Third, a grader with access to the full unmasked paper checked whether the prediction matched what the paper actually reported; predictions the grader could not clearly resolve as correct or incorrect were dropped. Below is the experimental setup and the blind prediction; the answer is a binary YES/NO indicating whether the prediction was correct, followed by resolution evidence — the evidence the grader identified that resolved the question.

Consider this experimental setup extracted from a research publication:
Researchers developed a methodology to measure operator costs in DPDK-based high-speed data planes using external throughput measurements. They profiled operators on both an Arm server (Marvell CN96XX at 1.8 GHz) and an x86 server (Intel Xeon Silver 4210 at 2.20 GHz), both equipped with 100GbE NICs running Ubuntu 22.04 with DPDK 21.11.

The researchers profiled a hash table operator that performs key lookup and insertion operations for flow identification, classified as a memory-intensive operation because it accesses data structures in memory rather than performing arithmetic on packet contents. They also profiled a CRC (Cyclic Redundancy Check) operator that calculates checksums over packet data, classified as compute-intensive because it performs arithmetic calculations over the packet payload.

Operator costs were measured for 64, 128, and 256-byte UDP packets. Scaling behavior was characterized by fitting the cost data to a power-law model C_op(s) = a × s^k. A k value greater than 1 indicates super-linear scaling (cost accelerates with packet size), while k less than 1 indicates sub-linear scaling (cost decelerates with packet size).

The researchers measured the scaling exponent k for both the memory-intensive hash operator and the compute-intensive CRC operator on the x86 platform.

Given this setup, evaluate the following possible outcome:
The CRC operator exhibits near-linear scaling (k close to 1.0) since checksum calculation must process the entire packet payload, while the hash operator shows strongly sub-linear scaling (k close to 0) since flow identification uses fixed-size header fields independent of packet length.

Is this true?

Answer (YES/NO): NO